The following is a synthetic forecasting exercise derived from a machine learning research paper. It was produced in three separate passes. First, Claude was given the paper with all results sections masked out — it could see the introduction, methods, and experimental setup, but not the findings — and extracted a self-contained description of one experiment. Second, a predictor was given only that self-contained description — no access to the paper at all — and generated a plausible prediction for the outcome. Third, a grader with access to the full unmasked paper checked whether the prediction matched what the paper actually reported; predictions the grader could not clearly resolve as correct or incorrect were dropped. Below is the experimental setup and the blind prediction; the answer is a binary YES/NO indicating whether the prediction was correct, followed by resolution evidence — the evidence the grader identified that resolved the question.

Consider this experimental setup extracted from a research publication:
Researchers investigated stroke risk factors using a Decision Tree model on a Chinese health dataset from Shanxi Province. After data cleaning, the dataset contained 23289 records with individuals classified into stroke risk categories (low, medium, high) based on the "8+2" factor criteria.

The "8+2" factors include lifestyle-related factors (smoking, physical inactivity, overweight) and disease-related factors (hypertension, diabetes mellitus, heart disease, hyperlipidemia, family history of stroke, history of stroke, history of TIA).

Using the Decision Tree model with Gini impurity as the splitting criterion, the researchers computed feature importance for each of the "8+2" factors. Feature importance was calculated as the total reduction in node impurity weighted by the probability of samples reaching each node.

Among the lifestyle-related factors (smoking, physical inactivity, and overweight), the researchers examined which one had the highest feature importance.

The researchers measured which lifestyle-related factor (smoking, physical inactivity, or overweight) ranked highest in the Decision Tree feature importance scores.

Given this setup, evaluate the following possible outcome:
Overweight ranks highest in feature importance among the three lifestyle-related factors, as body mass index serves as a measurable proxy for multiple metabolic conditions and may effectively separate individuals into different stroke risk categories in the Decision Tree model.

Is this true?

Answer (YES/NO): NO